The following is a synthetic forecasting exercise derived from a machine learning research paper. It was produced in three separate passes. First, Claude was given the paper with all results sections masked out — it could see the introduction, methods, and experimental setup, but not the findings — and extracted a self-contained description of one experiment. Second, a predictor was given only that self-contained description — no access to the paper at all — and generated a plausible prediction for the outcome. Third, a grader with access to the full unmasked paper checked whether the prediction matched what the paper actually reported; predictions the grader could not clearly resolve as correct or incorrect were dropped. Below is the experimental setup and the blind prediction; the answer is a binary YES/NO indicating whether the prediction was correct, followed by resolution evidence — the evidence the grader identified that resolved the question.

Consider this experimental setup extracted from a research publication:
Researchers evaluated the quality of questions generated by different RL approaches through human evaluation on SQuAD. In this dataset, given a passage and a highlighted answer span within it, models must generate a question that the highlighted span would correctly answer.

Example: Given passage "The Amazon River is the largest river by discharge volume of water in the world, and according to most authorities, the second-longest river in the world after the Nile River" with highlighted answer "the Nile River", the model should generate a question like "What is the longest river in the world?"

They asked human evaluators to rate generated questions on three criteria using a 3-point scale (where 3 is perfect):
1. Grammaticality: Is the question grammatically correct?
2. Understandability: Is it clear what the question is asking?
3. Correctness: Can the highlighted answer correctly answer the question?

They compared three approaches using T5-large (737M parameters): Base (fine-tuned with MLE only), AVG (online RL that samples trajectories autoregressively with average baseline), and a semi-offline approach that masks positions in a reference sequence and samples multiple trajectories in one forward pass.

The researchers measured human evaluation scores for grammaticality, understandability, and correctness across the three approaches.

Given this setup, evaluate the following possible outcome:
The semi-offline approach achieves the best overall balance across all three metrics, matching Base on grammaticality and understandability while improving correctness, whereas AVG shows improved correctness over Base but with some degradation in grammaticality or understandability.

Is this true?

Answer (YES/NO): NO